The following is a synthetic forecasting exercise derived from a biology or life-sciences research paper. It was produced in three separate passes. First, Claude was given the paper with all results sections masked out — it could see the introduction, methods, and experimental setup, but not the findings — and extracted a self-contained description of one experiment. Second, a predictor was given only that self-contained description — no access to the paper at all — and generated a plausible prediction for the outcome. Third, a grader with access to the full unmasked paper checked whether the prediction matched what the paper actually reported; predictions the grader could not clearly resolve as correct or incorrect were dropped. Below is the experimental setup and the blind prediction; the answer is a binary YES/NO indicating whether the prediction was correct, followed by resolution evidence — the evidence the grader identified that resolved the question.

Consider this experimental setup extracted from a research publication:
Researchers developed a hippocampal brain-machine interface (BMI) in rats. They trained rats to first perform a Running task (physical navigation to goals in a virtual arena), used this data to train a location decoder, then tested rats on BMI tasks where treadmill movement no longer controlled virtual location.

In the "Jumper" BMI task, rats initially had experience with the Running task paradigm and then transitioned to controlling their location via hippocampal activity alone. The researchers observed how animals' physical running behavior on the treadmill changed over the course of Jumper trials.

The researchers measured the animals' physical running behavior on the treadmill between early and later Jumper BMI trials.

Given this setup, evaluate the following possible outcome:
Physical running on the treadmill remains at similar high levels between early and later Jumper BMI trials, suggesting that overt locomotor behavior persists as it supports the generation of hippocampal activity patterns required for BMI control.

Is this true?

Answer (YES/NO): NO